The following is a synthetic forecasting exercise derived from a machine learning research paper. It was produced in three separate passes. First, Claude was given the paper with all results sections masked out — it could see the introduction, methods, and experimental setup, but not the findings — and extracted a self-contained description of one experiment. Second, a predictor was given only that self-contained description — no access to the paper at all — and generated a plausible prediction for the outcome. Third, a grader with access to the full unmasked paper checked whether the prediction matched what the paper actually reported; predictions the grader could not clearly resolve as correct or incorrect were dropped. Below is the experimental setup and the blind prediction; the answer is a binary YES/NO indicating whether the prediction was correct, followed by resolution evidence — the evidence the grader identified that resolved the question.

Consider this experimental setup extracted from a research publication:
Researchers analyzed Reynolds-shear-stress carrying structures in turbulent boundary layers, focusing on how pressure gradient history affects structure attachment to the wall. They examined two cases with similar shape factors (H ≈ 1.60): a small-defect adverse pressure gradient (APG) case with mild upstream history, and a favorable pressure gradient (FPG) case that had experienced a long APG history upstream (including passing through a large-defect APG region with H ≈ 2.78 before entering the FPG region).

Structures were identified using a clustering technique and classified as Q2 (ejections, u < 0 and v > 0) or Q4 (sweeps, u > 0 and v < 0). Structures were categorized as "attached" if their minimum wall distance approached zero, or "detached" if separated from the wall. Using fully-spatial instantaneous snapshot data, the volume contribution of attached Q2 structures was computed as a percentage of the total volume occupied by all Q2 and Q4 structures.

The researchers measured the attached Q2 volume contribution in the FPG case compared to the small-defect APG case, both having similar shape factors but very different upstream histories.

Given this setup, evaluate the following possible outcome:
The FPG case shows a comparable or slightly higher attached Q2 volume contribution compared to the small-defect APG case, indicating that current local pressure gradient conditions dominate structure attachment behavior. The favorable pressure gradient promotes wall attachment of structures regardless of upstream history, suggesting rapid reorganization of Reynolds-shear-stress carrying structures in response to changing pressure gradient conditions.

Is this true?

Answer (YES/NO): YES